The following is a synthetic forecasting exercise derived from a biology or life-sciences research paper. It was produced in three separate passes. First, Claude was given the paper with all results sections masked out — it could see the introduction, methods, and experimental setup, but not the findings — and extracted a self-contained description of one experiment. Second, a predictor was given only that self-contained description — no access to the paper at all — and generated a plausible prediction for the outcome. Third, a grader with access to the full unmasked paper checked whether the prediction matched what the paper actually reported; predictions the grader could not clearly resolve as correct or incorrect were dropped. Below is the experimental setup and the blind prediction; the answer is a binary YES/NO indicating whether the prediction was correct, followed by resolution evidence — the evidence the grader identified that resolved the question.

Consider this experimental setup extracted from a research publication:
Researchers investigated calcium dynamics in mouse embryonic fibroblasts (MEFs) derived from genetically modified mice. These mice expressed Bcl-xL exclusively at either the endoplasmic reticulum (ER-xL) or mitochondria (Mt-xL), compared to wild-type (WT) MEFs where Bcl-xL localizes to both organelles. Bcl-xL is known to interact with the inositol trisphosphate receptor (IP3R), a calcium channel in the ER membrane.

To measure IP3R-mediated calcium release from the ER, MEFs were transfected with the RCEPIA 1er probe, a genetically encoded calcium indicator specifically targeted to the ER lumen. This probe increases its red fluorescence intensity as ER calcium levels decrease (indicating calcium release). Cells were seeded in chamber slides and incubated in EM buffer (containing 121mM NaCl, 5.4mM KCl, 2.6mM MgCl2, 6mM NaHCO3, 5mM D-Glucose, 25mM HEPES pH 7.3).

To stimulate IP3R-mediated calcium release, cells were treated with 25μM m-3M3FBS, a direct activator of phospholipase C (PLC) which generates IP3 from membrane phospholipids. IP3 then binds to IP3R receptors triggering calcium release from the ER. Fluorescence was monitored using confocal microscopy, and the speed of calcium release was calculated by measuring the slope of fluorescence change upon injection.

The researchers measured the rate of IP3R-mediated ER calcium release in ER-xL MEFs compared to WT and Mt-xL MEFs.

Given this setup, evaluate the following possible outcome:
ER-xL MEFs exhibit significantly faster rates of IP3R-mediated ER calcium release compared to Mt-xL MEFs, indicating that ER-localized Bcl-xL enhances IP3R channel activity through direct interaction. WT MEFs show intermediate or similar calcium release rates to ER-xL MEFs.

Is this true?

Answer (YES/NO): NO